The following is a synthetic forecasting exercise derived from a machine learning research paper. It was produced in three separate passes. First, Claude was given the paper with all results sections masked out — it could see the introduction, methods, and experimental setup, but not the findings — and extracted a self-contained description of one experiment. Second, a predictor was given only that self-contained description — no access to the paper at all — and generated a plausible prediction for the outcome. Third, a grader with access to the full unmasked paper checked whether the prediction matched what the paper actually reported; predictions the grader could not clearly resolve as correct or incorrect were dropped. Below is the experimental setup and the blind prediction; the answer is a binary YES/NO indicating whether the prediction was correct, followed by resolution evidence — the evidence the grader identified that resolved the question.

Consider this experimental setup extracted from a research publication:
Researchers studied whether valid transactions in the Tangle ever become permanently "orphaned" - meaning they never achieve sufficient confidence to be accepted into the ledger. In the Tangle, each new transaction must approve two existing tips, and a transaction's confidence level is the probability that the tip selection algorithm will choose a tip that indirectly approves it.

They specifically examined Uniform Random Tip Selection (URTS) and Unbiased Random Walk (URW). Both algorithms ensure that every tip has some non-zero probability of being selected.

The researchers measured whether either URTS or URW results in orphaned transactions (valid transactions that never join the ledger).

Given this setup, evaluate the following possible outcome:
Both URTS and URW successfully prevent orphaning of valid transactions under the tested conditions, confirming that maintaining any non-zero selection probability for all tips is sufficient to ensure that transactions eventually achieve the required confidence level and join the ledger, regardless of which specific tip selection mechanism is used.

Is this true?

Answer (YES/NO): YES